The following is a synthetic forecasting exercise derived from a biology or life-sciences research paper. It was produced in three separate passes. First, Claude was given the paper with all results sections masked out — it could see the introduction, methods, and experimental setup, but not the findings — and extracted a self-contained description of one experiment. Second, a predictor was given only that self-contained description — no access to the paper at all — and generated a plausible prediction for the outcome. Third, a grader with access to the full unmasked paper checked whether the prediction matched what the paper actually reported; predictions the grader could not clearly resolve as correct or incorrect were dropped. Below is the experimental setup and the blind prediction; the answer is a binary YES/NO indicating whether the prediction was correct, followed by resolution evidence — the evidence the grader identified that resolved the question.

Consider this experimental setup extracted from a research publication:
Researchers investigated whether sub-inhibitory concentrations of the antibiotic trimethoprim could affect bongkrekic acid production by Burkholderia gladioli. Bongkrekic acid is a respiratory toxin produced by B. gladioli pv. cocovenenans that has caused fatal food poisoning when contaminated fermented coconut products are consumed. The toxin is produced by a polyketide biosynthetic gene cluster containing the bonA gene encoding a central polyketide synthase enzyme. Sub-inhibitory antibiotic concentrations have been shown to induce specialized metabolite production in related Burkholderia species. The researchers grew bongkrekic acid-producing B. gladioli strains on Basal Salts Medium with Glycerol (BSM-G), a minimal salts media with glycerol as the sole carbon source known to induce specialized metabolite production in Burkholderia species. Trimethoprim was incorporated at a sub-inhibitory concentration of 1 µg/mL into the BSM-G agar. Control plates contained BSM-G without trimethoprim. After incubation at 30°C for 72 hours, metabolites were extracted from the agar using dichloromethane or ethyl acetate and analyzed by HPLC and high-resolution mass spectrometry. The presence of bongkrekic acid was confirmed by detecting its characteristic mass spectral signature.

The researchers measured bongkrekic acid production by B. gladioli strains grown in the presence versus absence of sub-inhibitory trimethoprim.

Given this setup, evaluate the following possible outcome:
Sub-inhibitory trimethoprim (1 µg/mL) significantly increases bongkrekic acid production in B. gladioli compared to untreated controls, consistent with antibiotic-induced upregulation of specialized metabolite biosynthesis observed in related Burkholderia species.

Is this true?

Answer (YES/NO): NO